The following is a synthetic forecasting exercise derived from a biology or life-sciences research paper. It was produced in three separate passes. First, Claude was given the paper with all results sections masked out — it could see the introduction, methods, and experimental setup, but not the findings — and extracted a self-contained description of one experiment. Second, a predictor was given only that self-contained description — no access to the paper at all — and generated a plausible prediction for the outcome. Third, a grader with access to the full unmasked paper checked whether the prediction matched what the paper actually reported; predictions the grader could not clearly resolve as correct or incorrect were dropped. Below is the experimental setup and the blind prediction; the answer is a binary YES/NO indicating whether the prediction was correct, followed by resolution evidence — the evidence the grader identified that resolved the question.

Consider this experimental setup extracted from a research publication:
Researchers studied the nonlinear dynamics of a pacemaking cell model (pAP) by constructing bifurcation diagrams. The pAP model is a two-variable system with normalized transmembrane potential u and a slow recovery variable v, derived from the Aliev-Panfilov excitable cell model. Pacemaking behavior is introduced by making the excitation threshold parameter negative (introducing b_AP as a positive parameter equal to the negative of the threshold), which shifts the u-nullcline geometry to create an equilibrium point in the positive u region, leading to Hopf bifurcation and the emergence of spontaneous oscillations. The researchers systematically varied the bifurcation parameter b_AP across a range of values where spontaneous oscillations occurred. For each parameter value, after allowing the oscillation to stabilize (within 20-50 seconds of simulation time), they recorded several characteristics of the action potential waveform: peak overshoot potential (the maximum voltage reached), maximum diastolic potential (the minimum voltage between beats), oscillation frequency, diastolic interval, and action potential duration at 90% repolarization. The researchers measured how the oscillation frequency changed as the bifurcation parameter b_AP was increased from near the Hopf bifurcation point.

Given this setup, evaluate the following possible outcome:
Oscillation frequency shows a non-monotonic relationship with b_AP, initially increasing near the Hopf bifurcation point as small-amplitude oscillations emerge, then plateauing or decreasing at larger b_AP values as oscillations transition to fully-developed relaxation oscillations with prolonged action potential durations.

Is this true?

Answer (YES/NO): NO